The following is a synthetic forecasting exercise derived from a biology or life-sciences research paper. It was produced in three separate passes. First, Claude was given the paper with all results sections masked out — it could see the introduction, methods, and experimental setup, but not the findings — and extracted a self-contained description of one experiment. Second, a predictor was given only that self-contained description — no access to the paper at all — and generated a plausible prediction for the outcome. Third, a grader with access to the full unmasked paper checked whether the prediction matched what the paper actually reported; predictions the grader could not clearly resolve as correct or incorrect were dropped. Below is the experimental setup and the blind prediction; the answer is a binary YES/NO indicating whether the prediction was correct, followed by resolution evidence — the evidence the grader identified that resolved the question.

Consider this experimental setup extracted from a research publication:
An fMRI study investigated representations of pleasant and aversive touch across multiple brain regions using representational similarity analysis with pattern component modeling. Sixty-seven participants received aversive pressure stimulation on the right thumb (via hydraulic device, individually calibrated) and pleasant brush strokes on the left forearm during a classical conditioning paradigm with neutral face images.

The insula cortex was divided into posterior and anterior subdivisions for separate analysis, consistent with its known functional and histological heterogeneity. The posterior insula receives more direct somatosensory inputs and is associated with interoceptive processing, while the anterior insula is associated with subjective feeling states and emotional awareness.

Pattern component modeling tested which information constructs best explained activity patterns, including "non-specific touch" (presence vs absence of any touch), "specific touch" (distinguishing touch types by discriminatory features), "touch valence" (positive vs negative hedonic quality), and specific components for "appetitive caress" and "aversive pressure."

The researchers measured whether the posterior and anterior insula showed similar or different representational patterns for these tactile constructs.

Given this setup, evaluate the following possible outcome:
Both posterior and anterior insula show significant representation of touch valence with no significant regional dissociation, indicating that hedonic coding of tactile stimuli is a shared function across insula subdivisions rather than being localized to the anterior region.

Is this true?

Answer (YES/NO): NO